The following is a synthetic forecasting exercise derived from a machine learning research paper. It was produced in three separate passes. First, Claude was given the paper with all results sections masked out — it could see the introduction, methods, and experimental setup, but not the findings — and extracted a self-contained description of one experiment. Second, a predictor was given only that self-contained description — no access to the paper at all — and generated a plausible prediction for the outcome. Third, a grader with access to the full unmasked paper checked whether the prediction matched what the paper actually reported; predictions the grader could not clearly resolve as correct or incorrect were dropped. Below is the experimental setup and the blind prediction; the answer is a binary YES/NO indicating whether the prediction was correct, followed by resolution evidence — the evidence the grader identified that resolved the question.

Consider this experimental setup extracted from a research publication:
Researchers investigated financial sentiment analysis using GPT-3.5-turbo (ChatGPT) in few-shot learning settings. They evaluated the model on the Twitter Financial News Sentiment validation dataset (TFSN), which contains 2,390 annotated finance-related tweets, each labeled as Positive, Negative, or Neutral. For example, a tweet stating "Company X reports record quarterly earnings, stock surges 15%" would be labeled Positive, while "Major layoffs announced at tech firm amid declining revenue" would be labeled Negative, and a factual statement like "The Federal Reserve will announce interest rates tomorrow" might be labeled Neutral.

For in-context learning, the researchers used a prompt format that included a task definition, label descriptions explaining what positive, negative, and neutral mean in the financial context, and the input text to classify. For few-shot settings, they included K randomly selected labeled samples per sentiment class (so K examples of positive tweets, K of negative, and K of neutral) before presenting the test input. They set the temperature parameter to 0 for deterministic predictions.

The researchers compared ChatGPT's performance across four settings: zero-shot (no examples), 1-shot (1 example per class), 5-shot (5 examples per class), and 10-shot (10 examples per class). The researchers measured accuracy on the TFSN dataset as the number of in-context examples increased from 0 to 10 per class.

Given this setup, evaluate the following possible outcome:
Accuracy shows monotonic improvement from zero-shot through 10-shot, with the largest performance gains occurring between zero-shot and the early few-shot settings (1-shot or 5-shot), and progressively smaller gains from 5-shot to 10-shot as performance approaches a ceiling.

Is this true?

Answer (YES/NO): NO